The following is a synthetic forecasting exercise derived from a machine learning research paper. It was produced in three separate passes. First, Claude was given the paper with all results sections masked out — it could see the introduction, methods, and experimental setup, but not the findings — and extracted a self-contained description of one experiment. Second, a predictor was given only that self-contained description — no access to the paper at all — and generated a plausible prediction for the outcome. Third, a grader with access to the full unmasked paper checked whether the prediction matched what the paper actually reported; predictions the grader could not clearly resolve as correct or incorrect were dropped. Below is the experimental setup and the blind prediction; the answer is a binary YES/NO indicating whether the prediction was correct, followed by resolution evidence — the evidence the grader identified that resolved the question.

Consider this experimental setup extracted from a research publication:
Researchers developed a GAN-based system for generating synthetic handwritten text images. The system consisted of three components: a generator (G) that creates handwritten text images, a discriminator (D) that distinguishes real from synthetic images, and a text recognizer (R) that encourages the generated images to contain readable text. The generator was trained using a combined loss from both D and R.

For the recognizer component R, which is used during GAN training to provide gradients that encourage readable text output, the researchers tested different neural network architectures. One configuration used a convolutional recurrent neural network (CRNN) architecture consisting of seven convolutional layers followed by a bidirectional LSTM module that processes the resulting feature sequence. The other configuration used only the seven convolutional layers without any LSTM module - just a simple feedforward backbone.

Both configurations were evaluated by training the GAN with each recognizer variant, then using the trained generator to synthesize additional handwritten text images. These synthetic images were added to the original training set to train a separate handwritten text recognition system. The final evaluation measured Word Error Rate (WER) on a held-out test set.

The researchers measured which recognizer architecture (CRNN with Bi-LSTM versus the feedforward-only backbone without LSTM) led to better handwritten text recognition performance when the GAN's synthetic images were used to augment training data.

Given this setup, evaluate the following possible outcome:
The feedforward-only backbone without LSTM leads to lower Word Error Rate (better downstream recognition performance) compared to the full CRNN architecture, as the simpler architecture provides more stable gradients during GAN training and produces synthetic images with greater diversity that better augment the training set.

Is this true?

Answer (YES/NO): YES